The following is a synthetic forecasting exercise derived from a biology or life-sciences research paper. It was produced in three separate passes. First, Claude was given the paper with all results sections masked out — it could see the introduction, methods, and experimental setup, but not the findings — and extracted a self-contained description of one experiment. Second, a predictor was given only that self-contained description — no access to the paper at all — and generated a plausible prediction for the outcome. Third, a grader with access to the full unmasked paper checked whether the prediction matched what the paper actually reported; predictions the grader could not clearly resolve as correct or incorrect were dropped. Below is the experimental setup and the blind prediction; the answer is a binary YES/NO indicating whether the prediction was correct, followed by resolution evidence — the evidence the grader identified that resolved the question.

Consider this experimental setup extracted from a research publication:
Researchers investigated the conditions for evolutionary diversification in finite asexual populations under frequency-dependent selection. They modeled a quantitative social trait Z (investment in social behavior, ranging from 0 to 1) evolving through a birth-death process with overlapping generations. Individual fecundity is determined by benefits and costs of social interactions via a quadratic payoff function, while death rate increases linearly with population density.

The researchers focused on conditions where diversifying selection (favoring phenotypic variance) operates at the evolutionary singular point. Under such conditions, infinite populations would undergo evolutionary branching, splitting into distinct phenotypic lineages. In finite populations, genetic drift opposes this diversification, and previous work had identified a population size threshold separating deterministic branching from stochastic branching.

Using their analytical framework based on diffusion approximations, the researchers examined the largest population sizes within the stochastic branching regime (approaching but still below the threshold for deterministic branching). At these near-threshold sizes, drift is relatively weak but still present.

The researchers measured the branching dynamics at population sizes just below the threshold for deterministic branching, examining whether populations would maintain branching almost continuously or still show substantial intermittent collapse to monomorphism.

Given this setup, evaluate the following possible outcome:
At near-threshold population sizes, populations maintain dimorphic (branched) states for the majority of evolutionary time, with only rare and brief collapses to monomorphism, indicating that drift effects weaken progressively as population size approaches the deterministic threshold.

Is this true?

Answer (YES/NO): YES